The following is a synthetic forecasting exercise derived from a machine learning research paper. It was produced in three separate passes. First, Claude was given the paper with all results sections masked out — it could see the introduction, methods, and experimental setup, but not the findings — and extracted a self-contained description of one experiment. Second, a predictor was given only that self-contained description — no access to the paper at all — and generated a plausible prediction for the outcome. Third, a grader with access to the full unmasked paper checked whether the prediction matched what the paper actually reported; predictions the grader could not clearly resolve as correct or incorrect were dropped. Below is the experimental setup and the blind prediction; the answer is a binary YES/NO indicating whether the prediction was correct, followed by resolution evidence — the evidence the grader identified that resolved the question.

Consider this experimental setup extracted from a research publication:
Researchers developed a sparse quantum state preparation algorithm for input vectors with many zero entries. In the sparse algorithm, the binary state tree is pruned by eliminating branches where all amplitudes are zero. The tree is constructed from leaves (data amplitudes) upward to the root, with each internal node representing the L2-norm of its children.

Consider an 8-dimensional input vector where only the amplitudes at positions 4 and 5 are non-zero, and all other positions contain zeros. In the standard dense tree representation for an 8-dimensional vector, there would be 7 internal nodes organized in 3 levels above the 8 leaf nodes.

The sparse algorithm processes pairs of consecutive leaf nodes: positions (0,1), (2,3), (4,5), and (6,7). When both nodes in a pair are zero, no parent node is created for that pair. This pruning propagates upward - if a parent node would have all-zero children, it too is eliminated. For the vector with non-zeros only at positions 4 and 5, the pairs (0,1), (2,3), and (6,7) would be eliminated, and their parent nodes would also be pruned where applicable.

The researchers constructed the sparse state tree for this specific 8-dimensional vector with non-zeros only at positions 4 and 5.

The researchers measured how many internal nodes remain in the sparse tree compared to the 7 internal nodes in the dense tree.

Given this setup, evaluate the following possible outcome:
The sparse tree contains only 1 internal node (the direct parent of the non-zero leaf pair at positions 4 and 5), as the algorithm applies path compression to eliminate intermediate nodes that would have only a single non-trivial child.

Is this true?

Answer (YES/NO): NO